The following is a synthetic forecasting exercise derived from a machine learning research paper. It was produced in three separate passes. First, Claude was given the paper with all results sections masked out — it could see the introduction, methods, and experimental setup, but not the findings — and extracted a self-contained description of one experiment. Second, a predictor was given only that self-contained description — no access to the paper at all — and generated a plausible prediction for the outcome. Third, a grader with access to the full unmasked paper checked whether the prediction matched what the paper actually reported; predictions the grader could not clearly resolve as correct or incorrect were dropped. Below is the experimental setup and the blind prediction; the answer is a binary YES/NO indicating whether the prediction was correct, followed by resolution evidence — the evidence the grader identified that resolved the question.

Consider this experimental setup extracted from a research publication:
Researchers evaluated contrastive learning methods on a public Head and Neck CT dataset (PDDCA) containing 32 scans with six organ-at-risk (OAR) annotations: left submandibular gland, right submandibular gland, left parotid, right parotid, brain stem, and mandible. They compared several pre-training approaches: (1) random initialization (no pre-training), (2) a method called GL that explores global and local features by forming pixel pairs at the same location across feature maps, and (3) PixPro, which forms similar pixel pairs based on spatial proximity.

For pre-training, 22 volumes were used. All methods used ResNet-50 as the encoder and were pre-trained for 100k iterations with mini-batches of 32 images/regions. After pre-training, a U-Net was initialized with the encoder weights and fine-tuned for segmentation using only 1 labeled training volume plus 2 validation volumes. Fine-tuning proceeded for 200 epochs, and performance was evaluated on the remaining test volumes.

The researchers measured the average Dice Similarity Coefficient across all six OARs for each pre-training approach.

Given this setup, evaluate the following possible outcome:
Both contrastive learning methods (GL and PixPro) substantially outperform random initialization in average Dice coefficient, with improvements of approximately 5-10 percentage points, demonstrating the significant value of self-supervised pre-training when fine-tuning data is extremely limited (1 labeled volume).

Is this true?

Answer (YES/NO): NO